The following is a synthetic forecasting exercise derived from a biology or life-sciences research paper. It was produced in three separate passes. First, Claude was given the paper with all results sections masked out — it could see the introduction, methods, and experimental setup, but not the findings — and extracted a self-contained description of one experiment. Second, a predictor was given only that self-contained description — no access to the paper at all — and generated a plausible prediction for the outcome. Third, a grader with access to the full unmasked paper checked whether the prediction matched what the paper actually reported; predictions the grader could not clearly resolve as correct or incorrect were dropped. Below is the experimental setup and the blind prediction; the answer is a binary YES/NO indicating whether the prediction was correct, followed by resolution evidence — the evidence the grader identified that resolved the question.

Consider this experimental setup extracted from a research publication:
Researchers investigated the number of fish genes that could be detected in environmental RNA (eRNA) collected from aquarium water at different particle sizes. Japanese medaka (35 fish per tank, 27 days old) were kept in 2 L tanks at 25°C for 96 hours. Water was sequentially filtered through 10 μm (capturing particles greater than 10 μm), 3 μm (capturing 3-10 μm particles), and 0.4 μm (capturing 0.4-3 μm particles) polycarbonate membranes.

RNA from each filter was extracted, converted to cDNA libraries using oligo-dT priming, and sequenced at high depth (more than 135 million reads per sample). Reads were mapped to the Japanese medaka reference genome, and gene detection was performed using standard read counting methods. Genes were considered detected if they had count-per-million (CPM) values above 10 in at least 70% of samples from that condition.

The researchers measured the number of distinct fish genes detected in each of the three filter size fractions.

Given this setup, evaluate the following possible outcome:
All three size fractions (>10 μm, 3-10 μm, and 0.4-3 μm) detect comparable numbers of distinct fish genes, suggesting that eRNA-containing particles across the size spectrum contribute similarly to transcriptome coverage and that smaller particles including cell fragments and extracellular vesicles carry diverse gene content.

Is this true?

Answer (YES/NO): NO